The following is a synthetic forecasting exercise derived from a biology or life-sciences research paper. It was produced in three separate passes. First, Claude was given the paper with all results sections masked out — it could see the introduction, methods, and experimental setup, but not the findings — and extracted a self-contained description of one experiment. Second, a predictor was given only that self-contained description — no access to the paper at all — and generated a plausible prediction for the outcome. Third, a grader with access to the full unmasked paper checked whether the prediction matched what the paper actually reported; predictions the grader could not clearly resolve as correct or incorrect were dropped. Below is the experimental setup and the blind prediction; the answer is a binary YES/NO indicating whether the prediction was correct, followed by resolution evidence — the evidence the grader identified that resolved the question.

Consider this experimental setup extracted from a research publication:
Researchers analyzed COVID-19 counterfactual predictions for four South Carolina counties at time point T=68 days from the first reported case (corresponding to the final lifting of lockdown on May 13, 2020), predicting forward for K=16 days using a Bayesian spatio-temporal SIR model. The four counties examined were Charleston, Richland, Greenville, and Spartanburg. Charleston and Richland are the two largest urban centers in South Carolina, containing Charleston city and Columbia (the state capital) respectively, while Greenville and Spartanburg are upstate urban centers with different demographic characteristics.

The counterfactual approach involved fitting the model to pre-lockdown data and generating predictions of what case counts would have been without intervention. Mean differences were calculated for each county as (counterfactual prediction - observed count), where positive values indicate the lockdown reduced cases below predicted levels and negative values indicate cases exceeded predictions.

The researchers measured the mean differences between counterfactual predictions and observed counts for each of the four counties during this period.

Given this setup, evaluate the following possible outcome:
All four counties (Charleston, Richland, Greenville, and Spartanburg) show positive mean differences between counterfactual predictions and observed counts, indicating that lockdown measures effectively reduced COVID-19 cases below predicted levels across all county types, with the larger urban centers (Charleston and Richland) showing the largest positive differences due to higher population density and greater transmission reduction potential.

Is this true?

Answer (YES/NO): NO